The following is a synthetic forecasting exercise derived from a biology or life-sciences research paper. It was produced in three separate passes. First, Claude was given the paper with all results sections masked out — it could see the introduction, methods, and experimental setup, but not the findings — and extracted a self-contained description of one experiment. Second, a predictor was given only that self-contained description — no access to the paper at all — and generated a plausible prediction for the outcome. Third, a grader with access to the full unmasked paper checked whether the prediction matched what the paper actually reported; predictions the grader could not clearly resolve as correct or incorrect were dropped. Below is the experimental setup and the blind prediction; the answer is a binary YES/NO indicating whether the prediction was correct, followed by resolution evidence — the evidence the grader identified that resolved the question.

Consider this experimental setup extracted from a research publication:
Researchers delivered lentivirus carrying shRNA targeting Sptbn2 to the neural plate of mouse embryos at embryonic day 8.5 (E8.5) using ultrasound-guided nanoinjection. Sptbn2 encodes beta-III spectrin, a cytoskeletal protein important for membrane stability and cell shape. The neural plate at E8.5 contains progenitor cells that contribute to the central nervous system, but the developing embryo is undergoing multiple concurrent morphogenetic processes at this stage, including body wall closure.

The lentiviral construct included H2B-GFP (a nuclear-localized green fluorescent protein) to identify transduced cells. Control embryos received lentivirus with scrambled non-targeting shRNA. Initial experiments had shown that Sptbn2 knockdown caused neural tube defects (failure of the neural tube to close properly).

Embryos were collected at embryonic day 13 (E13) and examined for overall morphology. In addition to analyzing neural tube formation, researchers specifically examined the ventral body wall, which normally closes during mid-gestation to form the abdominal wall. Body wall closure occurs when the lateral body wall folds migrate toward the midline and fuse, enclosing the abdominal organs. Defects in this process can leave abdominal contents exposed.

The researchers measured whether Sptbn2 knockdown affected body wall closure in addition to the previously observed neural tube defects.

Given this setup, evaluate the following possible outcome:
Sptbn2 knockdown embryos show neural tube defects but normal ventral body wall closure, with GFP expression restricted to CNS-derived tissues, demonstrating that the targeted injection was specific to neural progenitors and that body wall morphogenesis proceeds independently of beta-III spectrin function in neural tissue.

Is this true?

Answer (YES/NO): NO